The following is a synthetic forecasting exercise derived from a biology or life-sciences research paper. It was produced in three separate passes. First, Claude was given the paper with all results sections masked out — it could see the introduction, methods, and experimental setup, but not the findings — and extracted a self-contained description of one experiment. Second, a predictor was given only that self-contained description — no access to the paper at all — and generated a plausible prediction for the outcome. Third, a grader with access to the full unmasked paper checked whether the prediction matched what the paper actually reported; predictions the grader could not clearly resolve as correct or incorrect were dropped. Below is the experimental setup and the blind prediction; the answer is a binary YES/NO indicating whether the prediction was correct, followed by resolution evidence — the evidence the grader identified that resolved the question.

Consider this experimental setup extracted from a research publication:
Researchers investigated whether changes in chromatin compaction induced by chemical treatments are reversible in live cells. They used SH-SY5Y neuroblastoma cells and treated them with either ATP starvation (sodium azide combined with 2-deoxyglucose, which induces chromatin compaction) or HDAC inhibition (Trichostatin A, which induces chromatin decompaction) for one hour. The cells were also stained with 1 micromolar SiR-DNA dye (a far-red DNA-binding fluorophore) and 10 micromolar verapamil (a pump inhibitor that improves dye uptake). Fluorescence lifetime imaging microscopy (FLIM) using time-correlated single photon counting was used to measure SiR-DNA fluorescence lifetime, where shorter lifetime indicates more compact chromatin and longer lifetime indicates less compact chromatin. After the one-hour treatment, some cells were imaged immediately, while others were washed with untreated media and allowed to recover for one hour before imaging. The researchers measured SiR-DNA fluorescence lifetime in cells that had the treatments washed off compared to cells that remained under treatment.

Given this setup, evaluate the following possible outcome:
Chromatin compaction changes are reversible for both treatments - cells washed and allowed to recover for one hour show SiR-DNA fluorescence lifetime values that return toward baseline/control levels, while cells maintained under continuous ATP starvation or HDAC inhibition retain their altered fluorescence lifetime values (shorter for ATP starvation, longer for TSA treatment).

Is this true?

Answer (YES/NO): YES